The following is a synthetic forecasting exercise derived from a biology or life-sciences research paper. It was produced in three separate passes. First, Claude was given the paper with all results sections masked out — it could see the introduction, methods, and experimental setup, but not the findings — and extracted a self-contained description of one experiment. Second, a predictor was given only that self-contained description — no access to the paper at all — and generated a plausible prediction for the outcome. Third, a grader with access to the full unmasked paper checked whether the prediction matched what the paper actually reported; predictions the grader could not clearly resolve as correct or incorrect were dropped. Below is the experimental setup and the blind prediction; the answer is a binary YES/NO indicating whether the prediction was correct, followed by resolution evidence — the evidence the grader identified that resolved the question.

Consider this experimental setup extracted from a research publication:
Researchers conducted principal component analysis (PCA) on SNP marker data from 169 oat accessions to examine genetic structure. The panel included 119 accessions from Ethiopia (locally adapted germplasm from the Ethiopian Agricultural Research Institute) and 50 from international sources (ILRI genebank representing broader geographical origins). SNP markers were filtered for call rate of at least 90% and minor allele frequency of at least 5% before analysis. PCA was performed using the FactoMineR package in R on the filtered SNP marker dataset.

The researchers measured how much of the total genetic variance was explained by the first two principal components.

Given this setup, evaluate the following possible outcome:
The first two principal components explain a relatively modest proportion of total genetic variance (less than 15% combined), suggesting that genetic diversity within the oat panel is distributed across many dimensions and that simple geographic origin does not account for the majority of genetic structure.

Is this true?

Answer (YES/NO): NO